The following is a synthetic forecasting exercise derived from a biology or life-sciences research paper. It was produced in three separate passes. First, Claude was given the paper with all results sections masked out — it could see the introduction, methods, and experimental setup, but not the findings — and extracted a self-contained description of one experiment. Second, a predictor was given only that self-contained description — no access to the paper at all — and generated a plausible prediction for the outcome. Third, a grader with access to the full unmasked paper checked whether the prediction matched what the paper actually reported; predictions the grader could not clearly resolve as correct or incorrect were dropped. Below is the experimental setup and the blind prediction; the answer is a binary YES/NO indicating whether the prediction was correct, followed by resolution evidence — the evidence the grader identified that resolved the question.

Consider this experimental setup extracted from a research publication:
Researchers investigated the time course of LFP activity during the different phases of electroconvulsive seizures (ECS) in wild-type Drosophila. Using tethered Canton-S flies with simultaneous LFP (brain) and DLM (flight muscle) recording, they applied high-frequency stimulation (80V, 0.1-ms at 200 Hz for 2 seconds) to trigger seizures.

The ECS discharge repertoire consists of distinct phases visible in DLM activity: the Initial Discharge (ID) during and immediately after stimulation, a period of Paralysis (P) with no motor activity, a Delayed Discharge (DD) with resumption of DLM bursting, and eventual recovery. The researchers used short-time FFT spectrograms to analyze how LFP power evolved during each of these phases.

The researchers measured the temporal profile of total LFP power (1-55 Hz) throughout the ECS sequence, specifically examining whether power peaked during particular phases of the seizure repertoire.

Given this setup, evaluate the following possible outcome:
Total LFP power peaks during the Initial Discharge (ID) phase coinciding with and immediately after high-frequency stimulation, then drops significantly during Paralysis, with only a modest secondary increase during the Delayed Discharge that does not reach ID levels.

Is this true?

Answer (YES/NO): NO